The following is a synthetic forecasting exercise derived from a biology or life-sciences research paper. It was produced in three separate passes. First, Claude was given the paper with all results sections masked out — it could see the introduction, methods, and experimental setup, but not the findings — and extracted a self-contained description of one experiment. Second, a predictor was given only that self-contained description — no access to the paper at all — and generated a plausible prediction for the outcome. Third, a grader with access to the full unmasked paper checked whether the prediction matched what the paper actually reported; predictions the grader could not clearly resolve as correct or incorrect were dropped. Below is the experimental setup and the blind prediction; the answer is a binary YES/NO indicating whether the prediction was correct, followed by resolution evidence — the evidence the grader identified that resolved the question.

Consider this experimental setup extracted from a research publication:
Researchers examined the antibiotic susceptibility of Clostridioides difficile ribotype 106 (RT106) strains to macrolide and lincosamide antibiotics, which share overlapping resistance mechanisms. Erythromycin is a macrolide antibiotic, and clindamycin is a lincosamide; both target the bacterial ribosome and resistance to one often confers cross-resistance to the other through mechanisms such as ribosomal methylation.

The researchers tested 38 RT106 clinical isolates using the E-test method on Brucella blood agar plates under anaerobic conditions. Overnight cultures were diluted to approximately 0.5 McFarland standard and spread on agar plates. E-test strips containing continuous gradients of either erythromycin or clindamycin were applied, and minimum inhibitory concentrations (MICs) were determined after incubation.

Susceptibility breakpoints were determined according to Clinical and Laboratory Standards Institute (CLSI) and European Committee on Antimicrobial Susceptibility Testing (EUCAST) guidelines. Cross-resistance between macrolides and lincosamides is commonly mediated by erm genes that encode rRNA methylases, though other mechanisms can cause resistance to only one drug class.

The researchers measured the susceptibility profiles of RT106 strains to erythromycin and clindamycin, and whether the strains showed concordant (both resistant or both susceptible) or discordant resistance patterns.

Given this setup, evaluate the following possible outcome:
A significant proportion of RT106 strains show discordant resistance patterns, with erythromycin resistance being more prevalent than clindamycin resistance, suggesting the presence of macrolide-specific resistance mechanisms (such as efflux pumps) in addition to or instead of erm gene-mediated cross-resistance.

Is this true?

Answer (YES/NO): NO